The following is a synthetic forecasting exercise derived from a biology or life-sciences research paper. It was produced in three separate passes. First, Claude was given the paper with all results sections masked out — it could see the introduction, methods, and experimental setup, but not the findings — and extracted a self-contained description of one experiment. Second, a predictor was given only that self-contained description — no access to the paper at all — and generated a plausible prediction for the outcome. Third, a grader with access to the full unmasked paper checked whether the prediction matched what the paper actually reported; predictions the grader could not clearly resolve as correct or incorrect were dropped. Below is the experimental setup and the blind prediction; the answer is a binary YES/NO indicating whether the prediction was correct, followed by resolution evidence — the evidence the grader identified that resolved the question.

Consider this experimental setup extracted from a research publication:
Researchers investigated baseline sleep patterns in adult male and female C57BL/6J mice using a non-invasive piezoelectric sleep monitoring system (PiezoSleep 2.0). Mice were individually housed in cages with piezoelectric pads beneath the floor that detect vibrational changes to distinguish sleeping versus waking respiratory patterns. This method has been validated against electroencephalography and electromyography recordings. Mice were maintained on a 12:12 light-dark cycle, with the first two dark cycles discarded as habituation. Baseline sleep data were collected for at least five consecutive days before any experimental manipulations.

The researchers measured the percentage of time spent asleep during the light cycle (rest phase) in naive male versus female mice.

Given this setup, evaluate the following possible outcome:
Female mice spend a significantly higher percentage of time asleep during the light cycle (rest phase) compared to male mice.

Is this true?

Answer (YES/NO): NO